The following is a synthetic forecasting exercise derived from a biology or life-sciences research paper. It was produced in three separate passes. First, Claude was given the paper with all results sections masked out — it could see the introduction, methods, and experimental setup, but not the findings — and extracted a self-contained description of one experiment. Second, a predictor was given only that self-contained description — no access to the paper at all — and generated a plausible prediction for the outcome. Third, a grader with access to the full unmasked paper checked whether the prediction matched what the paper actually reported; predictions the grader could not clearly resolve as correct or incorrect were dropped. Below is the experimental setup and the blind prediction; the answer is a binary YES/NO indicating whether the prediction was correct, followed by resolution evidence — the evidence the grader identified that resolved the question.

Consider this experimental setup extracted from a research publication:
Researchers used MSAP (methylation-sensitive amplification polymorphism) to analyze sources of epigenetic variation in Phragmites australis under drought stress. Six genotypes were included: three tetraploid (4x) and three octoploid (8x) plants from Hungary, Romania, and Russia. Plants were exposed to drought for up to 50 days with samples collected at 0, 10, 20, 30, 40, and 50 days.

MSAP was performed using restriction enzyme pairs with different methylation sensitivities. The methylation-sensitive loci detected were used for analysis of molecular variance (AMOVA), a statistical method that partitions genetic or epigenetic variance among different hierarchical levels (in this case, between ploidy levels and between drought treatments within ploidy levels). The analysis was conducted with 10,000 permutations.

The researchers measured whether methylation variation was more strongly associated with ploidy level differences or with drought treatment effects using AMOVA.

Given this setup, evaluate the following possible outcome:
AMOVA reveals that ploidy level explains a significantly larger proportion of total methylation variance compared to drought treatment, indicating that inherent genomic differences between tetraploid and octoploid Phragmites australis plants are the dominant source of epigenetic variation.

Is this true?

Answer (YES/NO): YES